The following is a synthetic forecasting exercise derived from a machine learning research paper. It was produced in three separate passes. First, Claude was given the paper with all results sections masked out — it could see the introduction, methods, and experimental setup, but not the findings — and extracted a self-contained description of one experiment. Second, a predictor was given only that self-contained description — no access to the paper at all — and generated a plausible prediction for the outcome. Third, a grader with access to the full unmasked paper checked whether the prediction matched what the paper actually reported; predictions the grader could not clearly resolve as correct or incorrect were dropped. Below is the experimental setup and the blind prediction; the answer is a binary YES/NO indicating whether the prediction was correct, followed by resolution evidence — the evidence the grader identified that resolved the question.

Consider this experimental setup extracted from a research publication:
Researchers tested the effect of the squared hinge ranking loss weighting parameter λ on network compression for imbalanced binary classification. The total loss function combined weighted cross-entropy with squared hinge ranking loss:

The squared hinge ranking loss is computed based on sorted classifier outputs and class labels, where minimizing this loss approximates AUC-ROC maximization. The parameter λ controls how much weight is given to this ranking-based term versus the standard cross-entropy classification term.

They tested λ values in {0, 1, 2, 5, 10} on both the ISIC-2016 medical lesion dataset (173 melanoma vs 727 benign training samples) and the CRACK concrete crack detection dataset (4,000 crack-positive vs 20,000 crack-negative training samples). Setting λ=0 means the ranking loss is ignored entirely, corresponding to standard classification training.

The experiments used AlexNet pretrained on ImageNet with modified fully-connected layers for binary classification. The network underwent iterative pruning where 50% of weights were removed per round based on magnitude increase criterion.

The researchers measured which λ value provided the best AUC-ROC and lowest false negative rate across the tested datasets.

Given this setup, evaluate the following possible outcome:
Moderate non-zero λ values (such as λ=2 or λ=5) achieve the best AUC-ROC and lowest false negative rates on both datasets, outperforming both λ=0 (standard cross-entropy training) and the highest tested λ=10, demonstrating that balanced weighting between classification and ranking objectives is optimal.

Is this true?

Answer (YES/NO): YES